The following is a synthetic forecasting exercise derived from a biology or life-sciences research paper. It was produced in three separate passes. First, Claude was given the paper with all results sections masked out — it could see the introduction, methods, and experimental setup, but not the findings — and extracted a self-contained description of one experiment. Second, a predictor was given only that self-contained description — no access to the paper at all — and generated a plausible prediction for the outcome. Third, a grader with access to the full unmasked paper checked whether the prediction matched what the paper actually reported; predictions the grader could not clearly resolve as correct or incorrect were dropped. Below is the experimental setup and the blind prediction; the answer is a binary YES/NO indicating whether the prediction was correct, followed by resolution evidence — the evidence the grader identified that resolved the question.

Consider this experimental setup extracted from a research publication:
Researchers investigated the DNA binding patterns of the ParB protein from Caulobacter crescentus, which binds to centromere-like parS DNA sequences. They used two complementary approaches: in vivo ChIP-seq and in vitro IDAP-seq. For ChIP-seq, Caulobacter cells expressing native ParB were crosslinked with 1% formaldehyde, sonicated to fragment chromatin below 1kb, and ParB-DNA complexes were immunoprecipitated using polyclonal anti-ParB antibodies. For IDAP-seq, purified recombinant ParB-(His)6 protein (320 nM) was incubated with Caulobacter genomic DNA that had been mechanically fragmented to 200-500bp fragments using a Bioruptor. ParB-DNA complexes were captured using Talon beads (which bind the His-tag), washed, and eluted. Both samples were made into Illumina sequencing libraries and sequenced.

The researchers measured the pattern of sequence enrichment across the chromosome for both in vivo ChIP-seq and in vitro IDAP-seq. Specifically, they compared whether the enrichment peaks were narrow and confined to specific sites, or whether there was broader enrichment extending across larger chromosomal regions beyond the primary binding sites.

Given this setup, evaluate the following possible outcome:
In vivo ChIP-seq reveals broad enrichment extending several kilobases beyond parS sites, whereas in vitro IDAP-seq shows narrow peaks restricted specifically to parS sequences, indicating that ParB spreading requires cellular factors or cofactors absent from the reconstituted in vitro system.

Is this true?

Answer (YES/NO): NO